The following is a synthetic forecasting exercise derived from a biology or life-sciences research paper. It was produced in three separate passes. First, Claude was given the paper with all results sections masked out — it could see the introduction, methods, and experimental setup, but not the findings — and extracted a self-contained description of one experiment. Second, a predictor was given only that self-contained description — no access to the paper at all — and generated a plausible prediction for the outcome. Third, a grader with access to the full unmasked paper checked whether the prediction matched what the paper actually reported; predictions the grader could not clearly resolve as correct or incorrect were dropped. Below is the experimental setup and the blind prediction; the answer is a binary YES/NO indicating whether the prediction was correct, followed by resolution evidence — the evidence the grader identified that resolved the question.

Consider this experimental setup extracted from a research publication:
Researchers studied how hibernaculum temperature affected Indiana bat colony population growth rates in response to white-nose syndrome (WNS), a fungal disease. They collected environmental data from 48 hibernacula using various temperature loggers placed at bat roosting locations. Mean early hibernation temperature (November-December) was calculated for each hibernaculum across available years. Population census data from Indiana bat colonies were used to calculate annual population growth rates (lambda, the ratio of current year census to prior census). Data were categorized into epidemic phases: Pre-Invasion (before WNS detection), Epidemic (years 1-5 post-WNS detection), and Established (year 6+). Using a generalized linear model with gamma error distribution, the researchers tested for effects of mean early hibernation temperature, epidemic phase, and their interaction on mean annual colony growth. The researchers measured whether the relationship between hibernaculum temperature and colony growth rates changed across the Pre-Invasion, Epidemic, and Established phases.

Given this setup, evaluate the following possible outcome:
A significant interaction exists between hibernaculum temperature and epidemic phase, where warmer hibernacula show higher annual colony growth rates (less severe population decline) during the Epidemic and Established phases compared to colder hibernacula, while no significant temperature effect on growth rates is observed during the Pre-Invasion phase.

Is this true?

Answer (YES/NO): NO